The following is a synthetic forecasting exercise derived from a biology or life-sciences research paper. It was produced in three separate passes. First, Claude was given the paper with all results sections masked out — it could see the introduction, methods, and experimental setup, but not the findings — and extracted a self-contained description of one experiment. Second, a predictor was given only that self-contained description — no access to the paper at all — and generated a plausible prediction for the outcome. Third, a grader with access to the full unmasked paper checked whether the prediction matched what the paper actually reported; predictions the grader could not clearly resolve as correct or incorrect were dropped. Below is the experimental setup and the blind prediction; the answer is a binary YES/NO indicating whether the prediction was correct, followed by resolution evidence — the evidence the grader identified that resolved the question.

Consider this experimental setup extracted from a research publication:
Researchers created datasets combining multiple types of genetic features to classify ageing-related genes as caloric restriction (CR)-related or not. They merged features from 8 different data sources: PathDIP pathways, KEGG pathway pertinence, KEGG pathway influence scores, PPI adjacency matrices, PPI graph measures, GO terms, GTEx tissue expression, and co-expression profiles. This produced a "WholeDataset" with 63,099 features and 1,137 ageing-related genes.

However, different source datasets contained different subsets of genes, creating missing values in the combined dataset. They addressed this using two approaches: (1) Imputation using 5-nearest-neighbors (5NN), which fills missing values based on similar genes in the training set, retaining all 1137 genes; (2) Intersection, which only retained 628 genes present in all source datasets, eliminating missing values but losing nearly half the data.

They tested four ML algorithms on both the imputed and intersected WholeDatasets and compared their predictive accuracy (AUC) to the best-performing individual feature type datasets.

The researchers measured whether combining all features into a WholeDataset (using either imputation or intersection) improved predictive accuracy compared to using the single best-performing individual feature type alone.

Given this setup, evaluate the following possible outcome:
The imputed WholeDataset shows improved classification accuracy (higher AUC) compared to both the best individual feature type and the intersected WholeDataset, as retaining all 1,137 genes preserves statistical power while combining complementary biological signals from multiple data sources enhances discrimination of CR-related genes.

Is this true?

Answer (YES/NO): NO